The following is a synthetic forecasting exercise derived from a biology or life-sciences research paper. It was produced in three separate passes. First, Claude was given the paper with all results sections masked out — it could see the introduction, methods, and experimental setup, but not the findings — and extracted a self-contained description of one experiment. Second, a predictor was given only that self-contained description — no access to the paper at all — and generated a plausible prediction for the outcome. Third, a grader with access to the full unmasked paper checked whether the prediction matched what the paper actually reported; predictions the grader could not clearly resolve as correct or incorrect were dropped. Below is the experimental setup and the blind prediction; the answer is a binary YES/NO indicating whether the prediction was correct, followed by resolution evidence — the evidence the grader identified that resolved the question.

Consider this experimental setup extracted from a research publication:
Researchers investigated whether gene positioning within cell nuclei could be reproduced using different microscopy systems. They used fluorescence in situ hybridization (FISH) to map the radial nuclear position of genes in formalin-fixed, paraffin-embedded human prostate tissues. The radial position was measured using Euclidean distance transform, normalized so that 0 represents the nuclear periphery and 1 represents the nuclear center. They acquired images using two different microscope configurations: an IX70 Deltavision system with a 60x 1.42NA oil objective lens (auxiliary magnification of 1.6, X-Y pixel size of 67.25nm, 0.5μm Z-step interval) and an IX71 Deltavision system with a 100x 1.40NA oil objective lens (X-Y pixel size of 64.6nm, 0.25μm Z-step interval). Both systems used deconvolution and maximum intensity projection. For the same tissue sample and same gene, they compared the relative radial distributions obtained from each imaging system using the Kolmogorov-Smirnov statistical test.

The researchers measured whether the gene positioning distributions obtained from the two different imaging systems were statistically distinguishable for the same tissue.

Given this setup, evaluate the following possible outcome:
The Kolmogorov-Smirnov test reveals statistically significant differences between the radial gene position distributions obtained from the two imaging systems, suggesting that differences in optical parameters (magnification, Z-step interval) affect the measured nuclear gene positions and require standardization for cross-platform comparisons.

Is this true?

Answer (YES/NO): NO